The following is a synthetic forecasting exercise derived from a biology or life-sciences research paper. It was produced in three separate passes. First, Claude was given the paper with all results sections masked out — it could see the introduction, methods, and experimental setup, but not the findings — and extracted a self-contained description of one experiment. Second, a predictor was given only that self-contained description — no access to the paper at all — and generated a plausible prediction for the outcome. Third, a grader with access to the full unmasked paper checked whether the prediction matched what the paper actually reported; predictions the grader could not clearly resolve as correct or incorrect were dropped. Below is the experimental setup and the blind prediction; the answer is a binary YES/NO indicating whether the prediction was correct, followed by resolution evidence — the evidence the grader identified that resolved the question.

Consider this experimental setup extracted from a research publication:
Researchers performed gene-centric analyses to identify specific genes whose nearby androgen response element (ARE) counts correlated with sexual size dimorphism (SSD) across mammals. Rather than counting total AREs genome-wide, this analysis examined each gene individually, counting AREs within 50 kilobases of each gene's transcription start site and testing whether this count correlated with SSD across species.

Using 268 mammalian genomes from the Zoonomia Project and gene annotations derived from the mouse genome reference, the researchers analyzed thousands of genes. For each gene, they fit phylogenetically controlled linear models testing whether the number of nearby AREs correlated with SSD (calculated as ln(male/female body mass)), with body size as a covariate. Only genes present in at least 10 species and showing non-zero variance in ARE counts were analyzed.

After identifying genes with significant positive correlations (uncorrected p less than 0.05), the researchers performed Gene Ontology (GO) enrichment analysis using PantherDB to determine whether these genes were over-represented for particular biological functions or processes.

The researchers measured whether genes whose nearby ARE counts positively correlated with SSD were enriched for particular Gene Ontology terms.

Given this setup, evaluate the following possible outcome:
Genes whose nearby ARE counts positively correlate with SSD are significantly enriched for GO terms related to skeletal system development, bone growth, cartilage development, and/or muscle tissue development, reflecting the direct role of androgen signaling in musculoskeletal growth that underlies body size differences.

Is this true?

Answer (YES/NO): NO